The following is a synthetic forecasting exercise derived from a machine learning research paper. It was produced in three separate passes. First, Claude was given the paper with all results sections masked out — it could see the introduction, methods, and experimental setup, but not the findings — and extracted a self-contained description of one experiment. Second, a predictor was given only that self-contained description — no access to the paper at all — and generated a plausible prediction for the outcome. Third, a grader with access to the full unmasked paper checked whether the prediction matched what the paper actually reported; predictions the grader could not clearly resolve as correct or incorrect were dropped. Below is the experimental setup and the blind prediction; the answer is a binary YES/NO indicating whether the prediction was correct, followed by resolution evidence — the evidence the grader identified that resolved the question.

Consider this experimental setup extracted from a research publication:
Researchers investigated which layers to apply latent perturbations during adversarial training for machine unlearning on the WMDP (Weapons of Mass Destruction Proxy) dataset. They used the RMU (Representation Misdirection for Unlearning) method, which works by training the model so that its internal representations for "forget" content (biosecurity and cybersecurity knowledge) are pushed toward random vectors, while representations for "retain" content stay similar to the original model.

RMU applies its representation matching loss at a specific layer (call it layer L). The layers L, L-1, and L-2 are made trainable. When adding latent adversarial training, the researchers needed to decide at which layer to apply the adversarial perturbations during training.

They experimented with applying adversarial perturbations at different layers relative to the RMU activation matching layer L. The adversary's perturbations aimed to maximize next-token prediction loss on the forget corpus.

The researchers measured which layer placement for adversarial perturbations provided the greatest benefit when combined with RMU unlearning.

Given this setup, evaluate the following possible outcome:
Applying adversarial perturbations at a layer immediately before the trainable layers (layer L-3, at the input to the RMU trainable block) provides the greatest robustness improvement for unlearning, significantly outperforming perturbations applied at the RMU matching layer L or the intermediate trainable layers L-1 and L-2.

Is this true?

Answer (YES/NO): NO